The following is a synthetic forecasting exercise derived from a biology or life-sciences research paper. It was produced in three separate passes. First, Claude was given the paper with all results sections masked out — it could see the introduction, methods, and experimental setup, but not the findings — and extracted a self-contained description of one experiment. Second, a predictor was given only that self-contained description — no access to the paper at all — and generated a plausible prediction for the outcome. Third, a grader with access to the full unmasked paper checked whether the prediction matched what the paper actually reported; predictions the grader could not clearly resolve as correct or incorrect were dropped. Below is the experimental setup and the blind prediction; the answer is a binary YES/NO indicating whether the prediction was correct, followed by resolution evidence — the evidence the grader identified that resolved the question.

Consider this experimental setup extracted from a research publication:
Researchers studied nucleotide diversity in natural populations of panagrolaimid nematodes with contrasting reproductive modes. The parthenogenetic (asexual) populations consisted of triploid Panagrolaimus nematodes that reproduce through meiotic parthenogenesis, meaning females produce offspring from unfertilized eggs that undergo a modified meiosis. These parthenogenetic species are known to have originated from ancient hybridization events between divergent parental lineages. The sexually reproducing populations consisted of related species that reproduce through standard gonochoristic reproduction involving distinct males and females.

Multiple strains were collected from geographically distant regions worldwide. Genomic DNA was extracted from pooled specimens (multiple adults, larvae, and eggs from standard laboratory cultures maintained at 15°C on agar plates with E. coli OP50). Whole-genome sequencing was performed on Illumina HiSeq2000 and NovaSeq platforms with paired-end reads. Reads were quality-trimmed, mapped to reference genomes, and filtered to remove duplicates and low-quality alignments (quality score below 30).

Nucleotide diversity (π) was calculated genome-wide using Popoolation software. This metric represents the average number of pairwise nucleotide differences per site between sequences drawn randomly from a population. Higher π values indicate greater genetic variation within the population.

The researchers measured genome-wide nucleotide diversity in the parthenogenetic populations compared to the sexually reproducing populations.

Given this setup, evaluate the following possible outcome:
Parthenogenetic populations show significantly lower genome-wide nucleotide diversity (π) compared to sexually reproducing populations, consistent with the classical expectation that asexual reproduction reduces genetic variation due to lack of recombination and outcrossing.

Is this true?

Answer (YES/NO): NO